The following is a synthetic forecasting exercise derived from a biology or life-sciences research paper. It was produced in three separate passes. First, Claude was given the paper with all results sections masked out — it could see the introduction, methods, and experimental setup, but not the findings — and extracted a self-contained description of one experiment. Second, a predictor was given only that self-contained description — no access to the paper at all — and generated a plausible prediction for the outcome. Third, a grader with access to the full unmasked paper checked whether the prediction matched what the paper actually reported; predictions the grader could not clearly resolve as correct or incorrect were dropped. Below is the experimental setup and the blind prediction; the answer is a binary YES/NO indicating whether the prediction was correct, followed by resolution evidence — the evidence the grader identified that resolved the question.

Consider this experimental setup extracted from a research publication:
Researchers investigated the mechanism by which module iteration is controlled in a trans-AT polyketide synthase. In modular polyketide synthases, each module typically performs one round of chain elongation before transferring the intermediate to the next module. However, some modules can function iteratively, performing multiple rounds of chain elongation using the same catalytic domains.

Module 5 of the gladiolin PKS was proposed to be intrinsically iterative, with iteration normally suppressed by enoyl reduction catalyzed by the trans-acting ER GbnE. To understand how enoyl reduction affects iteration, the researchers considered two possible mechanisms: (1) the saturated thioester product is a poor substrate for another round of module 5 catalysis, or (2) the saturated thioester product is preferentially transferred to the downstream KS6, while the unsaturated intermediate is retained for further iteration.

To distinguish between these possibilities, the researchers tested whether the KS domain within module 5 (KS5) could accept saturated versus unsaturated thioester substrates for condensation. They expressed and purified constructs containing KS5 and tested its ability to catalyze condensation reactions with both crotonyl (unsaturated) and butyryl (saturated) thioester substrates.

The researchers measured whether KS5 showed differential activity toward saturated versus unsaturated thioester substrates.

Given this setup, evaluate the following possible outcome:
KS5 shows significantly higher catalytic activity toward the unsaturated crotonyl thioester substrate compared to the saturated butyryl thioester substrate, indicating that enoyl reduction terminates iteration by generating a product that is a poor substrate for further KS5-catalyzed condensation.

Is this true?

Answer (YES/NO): NO